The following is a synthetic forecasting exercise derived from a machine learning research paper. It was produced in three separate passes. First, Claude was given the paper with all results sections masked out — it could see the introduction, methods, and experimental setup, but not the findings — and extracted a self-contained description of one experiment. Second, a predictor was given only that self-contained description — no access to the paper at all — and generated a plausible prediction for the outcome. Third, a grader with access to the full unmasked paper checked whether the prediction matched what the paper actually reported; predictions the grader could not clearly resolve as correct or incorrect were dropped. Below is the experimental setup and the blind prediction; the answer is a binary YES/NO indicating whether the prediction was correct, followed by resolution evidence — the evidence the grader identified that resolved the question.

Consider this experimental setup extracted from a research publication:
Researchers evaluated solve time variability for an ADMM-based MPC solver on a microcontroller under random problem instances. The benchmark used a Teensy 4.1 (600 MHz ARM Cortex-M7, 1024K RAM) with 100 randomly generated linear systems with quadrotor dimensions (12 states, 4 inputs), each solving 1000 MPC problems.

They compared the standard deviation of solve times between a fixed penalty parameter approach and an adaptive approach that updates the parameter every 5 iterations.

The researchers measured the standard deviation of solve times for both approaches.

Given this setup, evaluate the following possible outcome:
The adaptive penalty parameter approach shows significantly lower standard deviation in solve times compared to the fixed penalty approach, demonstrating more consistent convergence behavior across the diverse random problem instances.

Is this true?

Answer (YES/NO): YES